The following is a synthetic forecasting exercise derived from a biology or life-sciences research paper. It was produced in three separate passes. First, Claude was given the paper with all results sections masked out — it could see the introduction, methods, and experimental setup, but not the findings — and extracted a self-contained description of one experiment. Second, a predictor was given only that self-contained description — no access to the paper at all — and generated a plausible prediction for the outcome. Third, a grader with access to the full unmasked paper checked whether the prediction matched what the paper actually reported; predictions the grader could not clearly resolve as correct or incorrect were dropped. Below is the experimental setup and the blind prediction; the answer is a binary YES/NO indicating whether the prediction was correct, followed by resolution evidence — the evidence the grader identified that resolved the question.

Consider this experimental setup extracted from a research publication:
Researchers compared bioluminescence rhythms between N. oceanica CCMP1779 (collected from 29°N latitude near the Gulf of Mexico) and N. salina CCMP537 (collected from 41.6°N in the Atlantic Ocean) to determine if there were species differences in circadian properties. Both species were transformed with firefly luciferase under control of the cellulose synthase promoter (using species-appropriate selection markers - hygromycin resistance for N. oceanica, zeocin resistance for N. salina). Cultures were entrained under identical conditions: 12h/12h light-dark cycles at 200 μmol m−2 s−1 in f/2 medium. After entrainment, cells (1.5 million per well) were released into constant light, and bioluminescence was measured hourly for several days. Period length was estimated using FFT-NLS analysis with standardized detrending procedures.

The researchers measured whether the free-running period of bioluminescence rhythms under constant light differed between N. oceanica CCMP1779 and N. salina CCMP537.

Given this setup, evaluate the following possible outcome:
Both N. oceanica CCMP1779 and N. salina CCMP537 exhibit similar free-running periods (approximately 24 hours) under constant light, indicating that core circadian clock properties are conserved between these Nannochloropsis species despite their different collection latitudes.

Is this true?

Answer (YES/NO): NO